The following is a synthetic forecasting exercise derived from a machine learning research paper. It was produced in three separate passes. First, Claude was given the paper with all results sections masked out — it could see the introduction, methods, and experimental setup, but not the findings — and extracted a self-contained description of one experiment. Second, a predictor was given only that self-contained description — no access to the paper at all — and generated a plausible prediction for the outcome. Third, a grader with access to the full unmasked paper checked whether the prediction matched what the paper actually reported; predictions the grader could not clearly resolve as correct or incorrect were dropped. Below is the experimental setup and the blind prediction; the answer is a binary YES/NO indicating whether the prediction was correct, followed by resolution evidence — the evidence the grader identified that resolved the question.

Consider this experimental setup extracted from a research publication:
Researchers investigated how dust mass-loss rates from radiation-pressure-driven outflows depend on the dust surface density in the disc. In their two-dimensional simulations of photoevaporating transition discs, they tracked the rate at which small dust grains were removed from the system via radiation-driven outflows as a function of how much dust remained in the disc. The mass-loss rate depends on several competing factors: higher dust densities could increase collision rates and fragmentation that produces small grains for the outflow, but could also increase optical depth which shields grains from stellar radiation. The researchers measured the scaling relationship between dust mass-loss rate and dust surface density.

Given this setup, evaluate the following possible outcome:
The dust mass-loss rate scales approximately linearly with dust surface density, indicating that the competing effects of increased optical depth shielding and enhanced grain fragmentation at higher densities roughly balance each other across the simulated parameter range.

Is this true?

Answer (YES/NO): NO